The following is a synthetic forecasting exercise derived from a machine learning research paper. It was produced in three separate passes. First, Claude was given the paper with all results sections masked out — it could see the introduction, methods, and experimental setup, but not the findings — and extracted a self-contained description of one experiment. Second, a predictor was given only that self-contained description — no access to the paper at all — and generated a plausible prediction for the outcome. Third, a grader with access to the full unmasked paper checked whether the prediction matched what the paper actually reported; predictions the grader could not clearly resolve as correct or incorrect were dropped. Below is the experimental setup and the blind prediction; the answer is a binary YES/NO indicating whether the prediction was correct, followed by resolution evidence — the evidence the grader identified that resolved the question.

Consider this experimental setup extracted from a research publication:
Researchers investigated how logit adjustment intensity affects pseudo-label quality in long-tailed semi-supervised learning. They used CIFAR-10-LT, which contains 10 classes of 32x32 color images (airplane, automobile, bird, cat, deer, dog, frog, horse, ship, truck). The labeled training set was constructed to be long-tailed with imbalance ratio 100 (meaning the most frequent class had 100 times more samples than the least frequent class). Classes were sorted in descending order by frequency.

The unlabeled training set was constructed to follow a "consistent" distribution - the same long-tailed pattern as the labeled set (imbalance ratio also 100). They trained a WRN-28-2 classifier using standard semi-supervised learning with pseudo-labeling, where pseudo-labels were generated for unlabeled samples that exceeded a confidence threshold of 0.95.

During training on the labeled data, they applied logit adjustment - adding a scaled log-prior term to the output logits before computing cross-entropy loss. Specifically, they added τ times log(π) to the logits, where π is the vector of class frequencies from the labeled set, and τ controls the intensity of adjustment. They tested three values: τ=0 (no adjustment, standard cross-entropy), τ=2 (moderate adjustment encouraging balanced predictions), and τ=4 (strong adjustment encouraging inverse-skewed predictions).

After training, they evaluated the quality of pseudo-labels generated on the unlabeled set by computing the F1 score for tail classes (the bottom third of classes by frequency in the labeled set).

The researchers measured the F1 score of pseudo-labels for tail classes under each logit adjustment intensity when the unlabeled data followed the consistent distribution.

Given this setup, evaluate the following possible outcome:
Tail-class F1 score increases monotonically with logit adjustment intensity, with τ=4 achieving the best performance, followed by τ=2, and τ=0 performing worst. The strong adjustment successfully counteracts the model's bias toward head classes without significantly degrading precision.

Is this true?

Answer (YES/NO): NO